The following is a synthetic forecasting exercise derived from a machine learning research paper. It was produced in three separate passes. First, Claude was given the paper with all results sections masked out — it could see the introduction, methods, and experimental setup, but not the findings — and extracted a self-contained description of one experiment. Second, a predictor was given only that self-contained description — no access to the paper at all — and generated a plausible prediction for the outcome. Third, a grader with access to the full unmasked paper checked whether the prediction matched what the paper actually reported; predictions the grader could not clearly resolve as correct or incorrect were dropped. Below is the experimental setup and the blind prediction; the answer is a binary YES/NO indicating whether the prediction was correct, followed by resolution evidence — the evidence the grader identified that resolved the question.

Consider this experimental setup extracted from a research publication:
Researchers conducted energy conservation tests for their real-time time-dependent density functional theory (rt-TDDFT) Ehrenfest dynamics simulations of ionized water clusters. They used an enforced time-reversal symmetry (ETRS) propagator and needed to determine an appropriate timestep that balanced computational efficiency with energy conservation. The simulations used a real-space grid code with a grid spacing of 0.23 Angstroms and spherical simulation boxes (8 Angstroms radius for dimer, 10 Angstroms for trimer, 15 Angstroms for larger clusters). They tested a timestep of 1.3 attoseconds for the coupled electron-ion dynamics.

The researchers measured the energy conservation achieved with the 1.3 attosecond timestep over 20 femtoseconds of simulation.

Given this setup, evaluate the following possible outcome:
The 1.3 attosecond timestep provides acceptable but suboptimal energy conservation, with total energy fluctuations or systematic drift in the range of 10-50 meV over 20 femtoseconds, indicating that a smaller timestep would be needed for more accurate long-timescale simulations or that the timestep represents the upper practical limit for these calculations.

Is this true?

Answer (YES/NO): NO